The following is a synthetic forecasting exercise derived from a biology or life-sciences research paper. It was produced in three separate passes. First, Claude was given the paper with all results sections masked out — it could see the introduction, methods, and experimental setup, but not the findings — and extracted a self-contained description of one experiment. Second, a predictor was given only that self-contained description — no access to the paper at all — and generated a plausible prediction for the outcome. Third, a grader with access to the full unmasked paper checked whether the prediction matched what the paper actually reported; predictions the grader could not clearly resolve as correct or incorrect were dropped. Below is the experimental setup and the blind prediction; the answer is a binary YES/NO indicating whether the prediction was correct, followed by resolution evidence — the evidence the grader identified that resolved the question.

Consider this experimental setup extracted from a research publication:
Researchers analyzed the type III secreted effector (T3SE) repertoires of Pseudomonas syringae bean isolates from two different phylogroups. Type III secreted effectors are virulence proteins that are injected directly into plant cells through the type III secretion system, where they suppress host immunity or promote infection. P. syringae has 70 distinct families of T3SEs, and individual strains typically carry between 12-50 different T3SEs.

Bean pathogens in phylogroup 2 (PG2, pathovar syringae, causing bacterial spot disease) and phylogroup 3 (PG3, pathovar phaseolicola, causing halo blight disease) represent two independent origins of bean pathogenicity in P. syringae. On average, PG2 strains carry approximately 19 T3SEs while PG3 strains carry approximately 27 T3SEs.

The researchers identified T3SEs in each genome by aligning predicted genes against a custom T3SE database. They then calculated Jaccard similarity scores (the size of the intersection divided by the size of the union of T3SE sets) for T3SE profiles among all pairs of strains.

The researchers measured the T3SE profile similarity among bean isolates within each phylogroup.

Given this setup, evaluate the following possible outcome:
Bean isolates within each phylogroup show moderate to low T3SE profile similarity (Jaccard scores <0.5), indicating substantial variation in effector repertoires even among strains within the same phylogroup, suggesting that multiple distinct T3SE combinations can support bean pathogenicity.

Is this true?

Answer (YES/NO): NO